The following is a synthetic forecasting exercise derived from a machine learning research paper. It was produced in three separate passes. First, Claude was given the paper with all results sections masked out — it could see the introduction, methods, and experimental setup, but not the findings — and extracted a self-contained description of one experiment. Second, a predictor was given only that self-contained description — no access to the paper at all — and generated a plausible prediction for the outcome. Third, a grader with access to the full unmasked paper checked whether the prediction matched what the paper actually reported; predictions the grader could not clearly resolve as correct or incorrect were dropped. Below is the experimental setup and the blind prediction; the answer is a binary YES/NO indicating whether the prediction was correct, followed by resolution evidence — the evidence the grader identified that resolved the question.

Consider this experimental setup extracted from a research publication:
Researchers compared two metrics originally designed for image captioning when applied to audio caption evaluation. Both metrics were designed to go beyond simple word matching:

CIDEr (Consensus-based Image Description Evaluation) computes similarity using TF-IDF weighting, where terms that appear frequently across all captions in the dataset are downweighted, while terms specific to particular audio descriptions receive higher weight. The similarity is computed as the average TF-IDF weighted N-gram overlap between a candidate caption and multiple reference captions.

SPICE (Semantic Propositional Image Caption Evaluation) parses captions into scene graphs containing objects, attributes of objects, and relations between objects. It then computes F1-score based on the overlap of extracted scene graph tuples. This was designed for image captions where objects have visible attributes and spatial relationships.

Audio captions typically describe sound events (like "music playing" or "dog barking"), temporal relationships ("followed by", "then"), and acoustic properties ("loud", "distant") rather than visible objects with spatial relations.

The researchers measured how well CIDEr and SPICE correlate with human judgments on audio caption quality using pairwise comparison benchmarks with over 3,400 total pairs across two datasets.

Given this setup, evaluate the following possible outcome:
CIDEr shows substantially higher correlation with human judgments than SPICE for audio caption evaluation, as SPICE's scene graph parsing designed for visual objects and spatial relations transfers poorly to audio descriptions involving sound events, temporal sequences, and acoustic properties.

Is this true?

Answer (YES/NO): YES